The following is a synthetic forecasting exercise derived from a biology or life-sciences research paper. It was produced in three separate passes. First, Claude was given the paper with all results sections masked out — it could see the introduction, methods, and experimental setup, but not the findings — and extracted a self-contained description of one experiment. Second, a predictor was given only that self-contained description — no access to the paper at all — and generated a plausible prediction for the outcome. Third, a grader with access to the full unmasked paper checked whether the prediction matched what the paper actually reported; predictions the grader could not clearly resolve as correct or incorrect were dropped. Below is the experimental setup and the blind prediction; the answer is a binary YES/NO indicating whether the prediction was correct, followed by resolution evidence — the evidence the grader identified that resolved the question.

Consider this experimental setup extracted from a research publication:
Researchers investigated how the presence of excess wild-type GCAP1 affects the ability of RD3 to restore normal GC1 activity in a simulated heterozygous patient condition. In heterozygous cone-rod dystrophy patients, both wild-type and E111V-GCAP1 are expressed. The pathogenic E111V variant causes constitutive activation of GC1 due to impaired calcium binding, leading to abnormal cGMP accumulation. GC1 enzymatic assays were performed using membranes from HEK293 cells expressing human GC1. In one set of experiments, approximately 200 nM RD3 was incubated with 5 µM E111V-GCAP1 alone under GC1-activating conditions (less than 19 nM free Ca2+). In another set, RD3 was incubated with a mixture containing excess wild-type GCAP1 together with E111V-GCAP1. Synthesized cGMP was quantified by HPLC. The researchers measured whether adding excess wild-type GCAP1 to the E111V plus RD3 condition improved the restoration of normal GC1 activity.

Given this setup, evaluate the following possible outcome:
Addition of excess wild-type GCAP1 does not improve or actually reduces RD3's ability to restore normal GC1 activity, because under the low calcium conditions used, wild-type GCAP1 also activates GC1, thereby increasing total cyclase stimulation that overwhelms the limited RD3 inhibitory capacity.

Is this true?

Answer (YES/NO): NO